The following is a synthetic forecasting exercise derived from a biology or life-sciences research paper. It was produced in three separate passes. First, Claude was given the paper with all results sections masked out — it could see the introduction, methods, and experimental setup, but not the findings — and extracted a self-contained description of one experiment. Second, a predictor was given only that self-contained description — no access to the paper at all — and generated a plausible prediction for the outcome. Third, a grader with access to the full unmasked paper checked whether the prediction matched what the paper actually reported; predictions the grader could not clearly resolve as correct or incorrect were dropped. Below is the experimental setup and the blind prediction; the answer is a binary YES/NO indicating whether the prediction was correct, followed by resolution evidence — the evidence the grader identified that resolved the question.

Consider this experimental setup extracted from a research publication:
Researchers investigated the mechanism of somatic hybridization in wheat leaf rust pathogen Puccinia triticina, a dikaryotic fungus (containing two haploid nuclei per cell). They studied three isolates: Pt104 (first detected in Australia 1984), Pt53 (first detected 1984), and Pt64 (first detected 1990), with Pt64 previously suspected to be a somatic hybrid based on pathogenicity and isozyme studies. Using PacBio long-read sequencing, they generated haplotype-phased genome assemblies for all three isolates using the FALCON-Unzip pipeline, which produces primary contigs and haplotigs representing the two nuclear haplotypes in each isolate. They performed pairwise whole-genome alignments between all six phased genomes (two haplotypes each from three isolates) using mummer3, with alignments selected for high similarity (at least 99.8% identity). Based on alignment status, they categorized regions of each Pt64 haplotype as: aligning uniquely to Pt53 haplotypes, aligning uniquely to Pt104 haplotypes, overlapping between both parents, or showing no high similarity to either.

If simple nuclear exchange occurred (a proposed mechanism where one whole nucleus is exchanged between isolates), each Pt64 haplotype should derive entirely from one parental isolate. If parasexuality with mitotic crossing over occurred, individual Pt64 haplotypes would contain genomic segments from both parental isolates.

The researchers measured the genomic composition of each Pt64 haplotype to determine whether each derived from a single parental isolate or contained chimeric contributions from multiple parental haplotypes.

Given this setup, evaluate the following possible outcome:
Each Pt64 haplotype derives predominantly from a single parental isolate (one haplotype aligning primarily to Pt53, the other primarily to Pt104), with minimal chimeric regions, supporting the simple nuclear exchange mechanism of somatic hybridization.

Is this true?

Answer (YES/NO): NO